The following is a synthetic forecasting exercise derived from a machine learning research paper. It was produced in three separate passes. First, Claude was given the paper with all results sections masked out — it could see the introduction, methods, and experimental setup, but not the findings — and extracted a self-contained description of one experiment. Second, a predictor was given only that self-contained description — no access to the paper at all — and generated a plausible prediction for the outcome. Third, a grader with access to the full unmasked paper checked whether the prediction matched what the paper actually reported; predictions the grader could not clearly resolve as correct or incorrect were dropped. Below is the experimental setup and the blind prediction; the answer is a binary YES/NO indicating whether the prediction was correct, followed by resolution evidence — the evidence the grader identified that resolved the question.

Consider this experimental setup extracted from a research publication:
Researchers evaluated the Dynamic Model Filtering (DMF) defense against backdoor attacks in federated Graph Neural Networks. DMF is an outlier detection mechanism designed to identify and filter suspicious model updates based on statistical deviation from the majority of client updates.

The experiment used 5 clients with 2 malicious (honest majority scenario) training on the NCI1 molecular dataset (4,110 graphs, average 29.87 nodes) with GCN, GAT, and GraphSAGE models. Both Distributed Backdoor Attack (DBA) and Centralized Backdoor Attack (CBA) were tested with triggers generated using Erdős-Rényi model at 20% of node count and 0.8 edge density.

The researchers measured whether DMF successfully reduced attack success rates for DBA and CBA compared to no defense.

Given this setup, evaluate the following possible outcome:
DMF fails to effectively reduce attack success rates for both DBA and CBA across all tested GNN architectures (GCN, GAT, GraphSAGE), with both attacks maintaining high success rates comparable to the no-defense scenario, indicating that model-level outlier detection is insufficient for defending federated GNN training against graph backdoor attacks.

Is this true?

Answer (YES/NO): YES